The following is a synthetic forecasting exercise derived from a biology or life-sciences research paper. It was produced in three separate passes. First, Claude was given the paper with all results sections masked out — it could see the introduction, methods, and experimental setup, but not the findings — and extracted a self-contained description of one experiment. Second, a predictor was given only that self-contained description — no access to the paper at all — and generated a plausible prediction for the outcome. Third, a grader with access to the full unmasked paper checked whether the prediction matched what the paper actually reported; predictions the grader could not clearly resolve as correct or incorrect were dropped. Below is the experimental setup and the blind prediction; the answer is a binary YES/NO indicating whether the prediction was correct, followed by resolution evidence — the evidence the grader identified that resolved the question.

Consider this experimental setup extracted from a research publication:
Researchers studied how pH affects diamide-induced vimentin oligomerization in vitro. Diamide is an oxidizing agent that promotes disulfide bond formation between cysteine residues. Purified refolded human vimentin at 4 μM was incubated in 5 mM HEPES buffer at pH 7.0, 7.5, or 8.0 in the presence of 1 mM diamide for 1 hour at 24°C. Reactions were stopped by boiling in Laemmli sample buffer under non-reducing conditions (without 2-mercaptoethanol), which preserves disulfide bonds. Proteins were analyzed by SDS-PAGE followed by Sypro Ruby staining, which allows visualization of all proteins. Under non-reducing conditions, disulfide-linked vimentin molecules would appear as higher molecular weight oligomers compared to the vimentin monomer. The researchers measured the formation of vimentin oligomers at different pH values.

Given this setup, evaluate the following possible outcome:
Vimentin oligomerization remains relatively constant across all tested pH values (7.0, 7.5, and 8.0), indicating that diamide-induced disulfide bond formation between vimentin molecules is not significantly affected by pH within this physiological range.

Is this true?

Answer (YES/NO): NO